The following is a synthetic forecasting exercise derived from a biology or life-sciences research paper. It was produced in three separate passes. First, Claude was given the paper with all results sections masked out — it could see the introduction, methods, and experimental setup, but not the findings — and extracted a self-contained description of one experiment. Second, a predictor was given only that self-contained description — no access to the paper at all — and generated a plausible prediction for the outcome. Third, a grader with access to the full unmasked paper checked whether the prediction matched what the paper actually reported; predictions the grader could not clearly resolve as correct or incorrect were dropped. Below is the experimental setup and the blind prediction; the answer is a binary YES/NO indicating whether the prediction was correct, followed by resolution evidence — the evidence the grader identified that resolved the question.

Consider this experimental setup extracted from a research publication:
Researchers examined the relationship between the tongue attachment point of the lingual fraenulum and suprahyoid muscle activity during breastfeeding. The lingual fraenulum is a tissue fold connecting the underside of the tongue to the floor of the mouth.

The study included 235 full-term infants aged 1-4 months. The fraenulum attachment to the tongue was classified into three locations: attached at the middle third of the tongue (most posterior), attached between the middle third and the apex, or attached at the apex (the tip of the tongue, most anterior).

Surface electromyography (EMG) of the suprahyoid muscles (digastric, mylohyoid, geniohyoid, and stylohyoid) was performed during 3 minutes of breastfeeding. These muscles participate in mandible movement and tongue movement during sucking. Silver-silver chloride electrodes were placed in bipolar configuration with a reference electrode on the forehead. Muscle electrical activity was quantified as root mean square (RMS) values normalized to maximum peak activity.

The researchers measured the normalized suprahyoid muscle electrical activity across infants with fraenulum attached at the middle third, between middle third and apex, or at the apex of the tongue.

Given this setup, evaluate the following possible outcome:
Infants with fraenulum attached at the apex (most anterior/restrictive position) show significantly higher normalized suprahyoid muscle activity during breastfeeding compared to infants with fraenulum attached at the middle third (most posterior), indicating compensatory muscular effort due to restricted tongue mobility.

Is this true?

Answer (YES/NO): NO